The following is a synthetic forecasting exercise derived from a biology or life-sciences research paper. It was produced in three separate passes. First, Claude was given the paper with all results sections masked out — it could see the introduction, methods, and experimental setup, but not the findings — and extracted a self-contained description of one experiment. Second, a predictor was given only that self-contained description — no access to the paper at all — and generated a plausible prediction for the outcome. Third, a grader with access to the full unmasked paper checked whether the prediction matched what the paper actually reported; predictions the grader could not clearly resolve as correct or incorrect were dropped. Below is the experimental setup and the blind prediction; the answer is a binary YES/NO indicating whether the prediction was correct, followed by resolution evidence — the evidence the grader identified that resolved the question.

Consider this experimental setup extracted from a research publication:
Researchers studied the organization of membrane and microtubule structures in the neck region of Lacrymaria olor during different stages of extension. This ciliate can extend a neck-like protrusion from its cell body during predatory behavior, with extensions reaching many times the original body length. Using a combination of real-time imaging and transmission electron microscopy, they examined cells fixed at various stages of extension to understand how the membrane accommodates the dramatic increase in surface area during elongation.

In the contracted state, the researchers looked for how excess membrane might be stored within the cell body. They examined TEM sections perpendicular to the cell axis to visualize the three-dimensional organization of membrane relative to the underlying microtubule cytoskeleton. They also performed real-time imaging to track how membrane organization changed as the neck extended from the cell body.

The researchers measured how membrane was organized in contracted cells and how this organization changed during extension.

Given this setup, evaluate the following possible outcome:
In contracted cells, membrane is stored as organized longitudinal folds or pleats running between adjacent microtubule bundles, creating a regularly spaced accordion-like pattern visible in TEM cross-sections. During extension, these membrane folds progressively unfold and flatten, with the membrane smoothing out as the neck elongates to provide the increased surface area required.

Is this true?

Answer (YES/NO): NO